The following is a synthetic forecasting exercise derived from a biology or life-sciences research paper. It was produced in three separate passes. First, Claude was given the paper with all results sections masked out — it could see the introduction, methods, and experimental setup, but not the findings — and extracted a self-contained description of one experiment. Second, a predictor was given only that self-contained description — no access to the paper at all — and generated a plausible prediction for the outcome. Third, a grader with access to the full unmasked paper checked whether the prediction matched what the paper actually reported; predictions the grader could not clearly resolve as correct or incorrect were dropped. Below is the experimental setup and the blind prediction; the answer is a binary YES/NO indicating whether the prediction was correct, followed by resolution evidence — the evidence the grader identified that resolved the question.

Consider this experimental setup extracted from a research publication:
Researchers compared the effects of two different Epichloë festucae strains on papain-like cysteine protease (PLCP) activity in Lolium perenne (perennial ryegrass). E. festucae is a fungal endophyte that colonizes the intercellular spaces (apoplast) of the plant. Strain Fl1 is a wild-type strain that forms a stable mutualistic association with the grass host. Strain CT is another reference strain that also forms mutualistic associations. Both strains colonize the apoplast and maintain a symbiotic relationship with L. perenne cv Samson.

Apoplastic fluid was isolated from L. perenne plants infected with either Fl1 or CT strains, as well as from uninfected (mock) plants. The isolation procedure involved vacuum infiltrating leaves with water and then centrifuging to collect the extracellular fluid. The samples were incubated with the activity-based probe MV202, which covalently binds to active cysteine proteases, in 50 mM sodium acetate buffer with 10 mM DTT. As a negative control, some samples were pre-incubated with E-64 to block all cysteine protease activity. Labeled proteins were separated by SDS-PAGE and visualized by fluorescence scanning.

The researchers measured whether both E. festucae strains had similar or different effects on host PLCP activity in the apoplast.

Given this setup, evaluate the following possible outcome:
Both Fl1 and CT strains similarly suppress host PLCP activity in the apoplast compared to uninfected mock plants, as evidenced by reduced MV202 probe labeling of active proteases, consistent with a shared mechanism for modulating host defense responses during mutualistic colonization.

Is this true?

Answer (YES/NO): NO